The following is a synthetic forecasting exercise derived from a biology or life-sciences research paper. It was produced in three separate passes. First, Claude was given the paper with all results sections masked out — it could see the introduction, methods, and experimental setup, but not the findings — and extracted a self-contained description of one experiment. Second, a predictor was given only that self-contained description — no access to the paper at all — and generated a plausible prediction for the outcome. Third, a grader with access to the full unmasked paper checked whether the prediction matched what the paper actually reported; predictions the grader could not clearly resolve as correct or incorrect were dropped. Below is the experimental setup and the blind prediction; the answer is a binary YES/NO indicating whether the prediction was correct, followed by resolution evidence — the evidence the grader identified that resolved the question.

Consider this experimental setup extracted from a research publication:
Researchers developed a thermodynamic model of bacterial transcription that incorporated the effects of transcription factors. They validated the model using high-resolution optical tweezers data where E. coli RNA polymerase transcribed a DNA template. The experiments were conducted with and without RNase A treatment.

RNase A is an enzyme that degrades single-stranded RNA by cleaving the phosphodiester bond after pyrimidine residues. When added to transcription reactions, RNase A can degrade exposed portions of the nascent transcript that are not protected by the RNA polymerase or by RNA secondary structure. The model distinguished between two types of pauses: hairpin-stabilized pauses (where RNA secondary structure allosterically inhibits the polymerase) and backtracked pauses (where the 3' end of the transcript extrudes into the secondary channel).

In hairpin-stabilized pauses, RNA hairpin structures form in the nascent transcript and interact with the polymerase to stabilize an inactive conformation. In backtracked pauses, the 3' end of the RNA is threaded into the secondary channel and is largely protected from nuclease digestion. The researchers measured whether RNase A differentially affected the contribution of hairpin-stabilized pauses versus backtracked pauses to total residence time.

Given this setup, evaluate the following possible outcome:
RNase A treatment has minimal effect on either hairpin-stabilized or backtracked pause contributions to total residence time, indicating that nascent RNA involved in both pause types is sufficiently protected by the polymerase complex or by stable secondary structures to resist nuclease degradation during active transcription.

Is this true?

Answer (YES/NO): NO